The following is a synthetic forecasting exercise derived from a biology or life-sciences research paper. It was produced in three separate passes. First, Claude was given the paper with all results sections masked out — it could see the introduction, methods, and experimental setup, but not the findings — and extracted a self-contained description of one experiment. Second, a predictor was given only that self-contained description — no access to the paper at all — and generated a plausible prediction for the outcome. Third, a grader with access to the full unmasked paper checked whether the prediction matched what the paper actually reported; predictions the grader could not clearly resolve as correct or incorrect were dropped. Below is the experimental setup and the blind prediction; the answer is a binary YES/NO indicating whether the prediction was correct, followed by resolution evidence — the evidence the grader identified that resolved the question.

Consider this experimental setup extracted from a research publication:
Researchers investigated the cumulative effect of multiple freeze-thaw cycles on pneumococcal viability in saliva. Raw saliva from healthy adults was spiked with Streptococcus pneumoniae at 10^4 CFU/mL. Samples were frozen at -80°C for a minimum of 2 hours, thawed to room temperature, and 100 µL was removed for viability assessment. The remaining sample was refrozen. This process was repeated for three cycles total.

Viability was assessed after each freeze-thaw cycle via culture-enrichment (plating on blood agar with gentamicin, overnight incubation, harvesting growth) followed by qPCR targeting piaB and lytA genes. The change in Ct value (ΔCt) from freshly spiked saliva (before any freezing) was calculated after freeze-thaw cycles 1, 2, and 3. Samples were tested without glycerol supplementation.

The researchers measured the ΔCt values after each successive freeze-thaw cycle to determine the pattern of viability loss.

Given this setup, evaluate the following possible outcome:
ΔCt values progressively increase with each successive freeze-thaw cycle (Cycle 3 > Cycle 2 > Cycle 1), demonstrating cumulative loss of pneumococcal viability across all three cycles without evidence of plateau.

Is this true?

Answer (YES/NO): NO